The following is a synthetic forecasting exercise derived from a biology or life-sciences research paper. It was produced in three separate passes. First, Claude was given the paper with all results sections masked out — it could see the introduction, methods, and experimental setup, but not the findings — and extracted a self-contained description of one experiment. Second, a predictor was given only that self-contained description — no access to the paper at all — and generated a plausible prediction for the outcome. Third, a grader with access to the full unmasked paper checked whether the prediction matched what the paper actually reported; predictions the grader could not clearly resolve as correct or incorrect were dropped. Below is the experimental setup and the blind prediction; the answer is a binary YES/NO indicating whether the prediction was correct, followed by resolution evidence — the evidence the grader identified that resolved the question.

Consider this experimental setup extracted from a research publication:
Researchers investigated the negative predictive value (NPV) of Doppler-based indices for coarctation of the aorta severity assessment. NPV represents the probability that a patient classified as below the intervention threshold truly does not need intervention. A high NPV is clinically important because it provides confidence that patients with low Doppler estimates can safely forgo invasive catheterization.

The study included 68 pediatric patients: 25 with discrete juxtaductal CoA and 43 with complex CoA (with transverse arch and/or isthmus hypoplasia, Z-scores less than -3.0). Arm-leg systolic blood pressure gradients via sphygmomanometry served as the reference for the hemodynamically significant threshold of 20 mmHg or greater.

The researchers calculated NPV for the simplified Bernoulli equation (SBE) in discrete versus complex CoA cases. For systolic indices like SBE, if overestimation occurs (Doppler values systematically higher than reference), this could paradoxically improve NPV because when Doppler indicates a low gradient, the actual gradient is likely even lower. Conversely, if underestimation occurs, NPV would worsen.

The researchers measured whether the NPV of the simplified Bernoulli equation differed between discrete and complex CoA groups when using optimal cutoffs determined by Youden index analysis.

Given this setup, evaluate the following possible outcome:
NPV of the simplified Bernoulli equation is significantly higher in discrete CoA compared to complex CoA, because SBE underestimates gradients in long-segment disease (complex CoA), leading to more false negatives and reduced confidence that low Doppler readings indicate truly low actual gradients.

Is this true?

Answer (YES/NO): YES